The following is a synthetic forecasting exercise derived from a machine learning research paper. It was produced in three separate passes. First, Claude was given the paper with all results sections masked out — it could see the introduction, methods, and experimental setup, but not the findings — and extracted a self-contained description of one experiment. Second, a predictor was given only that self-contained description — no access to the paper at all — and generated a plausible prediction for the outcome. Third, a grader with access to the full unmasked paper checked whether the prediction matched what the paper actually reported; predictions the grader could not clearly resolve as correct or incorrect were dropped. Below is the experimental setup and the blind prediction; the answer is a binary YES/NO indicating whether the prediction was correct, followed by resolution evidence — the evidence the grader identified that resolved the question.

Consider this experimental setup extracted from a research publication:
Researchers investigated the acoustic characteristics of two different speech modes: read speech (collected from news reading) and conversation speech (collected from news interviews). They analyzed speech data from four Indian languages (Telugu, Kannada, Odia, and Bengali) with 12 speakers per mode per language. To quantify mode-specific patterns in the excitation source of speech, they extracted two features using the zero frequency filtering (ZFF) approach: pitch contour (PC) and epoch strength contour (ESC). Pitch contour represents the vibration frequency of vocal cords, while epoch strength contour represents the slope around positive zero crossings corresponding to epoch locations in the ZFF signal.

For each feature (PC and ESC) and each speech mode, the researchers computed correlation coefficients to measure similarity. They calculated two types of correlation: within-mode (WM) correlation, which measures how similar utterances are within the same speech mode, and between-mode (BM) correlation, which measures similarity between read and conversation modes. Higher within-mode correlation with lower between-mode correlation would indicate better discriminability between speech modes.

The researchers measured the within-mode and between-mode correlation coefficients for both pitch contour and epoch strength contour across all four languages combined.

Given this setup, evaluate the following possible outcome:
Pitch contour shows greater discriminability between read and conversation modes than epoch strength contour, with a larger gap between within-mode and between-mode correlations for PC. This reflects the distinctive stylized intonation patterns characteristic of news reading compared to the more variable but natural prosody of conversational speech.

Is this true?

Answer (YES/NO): NO